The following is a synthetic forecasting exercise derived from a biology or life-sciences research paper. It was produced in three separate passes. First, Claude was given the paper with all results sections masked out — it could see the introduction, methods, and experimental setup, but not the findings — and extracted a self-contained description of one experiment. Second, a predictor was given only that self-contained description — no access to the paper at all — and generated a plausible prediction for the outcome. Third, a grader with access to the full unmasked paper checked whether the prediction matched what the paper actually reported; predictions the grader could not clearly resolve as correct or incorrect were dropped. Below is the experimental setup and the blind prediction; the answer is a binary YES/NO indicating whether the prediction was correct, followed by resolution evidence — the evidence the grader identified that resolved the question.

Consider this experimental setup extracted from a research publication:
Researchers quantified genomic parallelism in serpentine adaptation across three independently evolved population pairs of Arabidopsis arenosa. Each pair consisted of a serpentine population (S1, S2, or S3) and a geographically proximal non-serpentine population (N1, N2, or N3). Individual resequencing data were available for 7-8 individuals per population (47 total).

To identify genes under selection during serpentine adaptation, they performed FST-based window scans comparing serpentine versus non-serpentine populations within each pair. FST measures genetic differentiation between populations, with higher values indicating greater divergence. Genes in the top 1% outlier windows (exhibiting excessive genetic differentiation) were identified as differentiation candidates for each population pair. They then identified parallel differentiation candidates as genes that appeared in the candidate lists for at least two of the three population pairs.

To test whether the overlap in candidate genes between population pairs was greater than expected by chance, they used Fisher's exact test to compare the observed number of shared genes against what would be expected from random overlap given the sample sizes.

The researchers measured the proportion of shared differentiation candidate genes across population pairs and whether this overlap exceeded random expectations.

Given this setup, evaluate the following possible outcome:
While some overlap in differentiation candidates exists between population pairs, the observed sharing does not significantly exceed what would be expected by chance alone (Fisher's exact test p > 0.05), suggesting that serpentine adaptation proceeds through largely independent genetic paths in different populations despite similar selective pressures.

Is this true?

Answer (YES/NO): NO